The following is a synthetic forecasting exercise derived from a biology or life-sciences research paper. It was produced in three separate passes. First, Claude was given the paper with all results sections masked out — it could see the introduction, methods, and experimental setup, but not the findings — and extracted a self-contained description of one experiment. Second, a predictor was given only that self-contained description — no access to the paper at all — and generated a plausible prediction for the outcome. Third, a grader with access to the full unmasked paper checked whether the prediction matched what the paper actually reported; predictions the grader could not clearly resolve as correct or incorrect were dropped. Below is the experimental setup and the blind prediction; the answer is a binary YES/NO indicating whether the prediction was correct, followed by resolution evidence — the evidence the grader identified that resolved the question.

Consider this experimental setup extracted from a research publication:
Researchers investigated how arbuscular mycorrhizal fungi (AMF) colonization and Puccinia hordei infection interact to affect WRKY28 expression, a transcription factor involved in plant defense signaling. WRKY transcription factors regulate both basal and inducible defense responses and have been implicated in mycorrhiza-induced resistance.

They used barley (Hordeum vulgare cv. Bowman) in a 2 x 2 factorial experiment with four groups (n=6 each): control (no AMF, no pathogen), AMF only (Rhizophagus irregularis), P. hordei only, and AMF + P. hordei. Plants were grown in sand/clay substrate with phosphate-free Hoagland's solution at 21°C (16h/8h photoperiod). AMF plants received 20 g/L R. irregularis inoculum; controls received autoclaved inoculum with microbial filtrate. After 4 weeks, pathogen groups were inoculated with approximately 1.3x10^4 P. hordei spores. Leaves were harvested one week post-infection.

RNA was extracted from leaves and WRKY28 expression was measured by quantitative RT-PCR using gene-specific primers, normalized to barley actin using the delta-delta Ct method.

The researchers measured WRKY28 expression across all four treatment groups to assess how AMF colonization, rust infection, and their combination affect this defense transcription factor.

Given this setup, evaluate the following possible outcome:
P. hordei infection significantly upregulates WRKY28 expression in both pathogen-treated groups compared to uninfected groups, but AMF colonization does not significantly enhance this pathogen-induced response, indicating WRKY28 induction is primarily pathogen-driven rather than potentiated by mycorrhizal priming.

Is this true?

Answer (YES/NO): NO